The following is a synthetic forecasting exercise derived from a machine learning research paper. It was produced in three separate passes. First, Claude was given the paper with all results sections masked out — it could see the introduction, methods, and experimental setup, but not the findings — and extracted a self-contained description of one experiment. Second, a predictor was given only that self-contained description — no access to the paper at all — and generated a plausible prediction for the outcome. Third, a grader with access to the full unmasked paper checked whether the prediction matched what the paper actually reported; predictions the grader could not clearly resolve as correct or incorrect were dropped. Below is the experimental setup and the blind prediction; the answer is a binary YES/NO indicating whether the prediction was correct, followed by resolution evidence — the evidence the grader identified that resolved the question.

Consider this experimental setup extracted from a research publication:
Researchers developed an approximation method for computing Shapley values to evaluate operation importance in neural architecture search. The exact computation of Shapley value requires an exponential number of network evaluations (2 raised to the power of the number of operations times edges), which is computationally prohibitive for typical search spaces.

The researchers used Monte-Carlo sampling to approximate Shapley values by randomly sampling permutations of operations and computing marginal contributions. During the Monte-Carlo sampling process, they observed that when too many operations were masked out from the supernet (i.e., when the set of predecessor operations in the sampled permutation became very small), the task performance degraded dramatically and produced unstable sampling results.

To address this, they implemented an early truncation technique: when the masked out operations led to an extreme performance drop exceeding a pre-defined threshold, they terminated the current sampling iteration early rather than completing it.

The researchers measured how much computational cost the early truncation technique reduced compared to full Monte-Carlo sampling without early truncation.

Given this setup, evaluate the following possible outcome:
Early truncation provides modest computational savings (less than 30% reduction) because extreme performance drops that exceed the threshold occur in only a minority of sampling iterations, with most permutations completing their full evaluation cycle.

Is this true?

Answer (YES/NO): NO